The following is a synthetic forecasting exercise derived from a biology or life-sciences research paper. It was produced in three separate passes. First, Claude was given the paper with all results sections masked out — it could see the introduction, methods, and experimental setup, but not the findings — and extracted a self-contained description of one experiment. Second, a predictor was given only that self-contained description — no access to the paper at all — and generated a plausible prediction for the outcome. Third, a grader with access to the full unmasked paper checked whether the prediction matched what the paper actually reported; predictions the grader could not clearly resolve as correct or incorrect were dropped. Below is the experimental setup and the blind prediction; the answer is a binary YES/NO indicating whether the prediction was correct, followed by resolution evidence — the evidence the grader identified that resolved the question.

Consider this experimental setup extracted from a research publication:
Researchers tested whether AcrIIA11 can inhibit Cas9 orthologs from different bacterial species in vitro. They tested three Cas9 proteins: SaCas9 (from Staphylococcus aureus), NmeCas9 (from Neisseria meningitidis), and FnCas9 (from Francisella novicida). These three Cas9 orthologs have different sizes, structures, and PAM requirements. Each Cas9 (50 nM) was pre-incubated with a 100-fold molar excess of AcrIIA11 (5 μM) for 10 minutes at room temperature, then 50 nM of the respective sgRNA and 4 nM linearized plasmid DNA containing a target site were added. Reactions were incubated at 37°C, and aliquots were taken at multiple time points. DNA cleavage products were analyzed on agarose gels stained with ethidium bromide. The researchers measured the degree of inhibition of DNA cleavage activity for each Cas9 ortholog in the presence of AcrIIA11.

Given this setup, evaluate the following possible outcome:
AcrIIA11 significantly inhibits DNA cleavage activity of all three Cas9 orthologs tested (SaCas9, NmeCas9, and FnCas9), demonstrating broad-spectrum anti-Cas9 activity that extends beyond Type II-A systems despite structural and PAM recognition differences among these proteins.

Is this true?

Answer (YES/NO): NO